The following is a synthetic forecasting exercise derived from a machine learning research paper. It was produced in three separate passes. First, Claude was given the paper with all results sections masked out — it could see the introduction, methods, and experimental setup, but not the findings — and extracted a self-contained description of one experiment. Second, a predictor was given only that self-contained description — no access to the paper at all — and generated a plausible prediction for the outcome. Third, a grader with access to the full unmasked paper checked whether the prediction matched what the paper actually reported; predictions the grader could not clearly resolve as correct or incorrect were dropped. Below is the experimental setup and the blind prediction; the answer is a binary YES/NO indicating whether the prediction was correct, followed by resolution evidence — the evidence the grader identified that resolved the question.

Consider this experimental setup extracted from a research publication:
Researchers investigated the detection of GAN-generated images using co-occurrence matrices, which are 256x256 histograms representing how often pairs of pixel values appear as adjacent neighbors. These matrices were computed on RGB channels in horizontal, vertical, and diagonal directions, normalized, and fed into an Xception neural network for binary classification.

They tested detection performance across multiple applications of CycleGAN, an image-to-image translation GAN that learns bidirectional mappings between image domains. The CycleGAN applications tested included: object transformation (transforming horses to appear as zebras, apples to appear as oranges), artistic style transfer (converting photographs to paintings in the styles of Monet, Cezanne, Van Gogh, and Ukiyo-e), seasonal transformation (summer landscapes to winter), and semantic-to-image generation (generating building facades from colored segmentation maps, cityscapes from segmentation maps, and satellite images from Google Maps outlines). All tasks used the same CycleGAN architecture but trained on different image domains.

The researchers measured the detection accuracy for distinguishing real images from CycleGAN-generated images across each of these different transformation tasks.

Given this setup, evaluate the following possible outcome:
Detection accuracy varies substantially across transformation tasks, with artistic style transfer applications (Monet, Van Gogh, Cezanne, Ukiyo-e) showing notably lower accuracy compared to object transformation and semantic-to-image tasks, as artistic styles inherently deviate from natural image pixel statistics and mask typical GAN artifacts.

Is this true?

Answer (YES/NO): NO